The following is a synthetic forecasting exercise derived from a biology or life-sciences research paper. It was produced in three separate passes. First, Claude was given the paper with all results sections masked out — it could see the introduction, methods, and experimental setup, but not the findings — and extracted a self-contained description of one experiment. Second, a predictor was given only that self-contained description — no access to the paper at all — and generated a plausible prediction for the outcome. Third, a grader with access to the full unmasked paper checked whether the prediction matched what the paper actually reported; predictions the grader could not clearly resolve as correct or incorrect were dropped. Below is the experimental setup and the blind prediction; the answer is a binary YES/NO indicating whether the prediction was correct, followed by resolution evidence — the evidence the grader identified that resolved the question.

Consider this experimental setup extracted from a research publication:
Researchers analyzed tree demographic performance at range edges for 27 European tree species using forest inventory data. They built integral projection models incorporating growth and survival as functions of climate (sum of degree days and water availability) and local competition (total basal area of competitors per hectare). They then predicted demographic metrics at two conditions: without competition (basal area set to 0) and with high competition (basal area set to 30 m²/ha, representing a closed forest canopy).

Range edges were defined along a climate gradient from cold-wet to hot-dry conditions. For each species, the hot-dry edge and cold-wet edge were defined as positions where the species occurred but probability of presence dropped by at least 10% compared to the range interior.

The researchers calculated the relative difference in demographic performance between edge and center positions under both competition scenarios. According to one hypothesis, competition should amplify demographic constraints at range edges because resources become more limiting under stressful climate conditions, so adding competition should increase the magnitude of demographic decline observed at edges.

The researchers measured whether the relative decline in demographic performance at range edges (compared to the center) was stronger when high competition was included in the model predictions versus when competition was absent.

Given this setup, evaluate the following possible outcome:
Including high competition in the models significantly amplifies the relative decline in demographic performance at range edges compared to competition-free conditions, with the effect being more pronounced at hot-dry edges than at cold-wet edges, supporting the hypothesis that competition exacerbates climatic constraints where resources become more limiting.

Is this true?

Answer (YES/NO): NO